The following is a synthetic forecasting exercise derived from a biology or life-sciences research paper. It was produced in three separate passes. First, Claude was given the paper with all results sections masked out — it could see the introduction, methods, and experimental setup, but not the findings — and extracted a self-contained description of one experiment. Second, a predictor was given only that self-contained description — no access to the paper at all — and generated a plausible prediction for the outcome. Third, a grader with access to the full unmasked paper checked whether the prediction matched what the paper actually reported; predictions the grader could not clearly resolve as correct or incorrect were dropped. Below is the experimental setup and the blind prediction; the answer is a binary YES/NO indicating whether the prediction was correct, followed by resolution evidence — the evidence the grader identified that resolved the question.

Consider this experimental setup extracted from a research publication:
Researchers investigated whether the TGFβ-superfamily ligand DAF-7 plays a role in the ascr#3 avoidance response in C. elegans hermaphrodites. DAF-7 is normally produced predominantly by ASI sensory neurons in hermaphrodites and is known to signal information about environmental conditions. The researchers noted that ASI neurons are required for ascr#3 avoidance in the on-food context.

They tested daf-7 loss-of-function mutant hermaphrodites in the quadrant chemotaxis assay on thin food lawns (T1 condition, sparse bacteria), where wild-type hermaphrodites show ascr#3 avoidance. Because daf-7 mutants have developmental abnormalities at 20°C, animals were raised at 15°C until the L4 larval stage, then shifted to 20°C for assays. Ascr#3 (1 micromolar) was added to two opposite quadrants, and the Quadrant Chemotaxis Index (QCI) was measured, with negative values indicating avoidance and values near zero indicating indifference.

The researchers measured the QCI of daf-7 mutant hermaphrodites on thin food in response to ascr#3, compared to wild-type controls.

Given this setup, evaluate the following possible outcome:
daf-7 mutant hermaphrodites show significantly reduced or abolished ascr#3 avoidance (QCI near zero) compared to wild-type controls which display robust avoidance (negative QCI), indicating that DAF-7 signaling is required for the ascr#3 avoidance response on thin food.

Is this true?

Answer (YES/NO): YES